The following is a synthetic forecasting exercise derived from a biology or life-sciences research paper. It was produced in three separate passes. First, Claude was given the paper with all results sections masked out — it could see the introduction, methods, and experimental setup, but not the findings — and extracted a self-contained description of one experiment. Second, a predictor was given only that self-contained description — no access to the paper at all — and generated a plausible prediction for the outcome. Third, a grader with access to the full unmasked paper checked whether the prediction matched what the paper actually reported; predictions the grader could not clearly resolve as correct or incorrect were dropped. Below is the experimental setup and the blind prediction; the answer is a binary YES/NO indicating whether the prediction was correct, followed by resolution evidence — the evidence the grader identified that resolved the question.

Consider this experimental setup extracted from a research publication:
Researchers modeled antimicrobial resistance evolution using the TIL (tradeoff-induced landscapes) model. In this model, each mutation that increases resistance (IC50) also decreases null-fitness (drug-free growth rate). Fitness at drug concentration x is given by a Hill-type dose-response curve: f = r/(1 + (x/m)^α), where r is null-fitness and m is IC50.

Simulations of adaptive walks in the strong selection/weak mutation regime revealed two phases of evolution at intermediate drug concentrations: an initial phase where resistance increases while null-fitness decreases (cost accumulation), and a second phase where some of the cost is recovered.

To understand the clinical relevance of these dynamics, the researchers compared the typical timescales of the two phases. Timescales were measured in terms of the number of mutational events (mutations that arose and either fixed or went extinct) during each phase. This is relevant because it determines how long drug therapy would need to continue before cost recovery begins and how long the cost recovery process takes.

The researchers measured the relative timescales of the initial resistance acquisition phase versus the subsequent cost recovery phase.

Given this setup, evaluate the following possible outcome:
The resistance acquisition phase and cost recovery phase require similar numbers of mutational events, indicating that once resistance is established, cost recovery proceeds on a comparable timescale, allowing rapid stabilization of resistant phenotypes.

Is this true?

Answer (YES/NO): NO